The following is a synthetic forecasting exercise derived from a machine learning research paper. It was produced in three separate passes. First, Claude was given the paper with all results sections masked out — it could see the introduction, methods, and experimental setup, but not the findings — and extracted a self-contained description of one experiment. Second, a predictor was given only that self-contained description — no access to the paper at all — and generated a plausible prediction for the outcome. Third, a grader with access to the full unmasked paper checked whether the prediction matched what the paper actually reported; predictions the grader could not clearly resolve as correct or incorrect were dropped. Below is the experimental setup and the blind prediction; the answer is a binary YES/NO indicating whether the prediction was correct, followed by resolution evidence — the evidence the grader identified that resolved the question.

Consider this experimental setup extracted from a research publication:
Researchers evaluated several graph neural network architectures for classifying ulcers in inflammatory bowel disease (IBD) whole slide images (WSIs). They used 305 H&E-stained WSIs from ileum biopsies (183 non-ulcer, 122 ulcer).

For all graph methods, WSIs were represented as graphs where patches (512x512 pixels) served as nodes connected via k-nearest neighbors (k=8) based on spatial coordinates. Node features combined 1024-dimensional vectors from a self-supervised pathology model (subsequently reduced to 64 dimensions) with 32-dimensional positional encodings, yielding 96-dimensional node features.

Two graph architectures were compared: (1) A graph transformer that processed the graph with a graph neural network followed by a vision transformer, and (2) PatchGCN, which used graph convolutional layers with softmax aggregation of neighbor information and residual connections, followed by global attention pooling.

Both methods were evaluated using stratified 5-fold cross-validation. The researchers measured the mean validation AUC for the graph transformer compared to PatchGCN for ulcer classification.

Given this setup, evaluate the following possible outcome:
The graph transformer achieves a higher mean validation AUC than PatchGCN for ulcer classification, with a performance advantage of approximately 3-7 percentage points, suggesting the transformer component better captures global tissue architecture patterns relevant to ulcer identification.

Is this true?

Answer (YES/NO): NO